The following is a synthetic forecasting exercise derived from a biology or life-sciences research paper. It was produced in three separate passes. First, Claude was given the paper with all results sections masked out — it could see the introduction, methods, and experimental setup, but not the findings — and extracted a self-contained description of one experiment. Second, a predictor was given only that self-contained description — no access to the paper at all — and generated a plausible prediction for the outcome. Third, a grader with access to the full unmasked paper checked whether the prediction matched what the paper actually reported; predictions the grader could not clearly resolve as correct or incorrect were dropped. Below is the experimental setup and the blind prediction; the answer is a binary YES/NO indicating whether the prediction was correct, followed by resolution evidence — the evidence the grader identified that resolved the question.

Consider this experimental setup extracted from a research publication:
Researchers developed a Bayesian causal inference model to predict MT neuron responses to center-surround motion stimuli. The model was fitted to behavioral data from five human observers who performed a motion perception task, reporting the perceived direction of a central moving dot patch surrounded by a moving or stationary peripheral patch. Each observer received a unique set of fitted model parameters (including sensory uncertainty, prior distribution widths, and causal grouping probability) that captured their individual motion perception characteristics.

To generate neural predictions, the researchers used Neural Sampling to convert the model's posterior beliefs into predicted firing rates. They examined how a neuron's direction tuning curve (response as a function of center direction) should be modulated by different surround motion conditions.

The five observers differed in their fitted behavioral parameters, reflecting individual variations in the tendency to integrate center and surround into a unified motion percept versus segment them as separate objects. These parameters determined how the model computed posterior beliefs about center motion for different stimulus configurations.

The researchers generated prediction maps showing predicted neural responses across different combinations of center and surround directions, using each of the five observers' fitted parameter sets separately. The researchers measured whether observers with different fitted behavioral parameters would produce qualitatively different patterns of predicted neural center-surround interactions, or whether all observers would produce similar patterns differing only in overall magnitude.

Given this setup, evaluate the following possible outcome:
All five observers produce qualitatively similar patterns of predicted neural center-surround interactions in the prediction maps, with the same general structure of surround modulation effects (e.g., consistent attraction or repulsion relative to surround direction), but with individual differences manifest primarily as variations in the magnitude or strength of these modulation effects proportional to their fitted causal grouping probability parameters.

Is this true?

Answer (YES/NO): NO